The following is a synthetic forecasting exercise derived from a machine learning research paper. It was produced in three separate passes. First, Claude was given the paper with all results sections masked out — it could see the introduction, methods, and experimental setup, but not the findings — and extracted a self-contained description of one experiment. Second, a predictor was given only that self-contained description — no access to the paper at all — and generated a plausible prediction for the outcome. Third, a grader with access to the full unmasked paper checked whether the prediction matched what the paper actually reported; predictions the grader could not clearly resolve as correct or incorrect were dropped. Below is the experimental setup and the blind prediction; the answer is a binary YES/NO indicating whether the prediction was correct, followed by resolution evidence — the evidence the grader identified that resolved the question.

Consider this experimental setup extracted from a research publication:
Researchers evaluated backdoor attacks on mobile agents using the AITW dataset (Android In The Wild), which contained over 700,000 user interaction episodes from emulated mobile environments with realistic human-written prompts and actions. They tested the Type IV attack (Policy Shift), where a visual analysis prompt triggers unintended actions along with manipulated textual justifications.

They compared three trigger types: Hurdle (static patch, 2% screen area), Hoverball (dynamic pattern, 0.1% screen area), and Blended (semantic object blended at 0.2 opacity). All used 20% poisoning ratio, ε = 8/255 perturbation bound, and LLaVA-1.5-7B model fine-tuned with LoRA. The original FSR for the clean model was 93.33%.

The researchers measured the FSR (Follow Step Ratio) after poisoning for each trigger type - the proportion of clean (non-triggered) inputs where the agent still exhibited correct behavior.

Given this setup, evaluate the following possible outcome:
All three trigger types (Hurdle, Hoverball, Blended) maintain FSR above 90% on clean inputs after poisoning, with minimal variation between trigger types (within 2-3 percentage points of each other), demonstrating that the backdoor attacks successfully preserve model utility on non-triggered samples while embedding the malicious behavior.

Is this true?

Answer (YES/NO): NO